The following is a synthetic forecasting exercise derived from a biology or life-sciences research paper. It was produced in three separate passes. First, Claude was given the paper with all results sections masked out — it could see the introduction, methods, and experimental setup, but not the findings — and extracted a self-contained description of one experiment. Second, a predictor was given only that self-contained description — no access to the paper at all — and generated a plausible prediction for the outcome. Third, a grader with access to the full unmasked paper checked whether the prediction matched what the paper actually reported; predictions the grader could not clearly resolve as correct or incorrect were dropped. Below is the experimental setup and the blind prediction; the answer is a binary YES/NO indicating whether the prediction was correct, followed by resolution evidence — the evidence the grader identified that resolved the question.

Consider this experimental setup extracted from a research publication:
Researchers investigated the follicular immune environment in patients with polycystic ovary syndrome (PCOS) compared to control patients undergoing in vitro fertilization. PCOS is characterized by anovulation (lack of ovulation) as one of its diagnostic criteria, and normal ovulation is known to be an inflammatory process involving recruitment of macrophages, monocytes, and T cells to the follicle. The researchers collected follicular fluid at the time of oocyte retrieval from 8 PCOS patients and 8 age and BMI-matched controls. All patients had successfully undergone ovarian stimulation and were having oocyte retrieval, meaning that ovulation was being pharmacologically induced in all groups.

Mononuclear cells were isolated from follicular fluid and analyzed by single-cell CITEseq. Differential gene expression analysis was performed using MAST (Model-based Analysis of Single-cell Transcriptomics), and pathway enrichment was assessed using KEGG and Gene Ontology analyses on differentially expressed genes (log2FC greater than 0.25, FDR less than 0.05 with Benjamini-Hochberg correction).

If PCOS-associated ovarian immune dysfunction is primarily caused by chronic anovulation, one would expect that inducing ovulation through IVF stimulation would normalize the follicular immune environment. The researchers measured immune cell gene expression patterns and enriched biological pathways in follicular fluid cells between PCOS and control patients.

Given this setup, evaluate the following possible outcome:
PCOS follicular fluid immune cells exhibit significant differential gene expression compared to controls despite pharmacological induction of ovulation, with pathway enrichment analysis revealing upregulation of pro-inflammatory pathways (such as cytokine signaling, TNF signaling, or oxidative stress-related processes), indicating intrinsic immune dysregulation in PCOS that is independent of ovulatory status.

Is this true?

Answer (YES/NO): NO